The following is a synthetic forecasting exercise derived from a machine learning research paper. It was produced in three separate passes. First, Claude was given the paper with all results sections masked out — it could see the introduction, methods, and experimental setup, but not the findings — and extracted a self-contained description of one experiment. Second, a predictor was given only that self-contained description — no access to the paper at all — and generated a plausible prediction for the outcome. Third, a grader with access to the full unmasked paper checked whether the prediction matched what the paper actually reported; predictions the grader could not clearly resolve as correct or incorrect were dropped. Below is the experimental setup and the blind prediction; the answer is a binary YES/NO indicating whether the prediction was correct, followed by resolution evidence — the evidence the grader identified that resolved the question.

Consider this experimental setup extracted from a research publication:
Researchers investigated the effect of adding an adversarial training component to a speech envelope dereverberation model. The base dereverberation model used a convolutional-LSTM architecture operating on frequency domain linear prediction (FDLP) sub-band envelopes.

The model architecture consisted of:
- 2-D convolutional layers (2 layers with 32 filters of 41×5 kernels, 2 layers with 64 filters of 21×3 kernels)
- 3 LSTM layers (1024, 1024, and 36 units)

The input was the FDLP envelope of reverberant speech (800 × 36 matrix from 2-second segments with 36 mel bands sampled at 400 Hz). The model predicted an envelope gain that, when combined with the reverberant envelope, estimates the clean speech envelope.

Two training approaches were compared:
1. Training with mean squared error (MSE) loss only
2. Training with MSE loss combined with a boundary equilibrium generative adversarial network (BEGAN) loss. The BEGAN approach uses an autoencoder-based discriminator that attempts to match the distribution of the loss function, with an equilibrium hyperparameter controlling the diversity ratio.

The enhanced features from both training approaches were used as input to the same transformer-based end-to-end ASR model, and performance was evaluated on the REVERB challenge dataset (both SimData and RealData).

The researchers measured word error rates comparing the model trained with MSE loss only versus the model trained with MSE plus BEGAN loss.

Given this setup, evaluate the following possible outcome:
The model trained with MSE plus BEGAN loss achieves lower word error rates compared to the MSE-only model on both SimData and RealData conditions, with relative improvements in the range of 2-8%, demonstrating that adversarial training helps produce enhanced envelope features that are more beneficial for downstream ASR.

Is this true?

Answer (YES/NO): NO